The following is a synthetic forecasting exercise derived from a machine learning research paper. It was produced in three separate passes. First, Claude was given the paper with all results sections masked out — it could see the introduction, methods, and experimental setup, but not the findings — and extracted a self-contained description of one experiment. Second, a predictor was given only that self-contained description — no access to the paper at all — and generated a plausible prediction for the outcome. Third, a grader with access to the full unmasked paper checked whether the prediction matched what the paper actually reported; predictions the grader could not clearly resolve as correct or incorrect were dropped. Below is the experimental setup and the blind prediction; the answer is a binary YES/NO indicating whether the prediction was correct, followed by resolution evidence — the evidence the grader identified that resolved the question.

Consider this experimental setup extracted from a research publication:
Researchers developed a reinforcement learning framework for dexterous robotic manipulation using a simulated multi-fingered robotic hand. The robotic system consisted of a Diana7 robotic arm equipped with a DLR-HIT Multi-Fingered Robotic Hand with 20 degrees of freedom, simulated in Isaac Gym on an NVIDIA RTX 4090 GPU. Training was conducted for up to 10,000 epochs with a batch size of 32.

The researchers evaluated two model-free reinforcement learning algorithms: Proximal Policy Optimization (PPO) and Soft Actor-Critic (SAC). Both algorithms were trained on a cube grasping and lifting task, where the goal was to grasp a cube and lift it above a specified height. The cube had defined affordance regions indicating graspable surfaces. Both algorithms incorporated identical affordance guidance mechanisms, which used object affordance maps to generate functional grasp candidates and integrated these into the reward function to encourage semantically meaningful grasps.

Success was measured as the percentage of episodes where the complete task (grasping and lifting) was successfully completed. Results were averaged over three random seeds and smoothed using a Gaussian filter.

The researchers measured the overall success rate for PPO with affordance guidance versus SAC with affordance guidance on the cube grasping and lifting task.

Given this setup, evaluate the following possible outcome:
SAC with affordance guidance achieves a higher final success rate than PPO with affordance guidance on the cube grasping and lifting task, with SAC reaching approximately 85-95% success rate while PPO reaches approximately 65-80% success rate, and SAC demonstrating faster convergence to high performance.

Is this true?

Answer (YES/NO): NO